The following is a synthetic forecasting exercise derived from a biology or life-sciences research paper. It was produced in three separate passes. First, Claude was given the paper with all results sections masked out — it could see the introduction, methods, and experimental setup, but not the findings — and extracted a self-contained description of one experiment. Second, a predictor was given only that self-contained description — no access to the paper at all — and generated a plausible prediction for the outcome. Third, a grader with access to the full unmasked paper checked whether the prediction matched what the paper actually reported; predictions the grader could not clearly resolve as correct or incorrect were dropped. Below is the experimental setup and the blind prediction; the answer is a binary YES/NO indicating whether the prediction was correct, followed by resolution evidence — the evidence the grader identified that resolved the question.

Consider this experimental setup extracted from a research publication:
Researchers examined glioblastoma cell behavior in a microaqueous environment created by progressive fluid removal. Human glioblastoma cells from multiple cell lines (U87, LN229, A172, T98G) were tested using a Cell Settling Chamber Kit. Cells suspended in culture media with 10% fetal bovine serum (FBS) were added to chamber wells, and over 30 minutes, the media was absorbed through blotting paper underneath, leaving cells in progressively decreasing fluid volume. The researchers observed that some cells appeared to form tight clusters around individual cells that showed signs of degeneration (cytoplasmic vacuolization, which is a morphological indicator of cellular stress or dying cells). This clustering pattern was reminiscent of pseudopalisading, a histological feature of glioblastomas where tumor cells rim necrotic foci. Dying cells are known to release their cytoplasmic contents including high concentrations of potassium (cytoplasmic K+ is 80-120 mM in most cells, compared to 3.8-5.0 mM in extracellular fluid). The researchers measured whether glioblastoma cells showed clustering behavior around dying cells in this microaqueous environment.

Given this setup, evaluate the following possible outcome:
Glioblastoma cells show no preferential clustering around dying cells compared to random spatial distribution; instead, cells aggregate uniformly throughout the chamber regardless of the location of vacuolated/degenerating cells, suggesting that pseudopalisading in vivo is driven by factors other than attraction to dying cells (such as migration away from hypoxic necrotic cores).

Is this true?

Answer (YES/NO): NO